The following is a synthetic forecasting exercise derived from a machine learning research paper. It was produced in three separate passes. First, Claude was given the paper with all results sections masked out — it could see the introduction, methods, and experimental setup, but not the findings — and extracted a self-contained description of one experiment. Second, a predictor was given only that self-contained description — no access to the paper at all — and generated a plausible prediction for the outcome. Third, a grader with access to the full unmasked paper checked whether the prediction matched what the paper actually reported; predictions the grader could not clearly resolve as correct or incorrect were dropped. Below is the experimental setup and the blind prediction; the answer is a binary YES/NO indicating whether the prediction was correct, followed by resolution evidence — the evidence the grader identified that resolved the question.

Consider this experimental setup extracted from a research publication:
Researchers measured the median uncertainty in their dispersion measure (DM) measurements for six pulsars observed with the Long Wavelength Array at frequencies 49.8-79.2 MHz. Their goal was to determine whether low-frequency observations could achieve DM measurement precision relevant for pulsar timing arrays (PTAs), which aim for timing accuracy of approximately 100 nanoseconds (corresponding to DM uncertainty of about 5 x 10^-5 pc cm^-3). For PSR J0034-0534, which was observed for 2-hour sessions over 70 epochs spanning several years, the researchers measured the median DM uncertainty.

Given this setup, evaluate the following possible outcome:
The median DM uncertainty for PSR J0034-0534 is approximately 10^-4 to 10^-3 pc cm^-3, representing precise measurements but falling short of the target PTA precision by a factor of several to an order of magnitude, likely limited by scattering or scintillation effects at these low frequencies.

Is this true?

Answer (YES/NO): NO